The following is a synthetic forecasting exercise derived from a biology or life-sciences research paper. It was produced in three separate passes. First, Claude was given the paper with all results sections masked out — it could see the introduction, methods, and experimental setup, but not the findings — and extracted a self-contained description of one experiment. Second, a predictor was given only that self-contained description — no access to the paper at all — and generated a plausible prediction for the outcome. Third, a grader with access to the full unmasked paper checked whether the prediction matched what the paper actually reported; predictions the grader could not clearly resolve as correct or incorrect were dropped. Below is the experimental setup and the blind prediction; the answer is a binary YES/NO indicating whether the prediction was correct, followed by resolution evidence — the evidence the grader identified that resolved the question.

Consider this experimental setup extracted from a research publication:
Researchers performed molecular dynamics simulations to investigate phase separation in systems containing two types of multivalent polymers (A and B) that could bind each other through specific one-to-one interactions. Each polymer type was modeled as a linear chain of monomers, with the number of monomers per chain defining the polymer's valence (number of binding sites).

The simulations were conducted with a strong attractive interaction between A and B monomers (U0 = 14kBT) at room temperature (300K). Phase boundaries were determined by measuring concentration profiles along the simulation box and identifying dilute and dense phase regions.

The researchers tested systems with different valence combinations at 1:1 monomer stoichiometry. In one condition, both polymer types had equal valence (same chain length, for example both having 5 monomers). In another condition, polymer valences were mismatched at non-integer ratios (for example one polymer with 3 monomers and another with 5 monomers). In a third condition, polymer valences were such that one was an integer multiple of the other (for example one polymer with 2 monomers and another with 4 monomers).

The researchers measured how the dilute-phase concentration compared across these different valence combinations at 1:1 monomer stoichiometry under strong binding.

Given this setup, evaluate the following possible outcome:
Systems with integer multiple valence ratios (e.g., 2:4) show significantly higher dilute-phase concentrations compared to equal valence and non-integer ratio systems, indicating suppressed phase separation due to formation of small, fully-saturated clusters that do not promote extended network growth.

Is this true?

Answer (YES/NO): NO